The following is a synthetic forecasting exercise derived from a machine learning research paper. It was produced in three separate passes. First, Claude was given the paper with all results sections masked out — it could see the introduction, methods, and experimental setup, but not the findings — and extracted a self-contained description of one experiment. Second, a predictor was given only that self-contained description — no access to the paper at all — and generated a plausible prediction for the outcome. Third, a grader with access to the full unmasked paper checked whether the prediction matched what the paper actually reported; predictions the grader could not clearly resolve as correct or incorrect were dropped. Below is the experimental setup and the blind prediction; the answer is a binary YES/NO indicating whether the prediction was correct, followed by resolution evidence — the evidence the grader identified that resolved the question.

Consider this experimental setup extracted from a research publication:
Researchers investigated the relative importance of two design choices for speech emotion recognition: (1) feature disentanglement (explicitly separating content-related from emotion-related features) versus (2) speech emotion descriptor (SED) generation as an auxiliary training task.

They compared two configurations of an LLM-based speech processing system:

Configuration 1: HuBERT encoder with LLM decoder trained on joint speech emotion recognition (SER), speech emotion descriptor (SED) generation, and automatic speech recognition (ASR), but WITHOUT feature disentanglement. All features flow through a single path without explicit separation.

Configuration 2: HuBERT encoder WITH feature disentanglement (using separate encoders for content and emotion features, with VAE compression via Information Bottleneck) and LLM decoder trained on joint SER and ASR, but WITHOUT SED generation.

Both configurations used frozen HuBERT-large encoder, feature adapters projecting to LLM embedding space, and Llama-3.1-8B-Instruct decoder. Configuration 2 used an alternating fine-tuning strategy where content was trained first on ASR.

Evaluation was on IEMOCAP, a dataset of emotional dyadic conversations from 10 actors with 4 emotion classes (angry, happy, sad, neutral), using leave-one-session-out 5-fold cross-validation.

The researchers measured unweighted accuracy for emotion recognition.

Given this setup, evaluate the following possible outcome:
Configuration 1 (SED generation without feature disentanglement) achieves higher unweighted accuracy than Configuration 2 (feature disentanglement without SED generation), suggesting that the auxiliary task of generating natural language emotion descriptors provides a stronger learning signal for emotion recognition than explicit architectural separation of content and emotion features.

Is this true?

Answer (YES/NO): YES